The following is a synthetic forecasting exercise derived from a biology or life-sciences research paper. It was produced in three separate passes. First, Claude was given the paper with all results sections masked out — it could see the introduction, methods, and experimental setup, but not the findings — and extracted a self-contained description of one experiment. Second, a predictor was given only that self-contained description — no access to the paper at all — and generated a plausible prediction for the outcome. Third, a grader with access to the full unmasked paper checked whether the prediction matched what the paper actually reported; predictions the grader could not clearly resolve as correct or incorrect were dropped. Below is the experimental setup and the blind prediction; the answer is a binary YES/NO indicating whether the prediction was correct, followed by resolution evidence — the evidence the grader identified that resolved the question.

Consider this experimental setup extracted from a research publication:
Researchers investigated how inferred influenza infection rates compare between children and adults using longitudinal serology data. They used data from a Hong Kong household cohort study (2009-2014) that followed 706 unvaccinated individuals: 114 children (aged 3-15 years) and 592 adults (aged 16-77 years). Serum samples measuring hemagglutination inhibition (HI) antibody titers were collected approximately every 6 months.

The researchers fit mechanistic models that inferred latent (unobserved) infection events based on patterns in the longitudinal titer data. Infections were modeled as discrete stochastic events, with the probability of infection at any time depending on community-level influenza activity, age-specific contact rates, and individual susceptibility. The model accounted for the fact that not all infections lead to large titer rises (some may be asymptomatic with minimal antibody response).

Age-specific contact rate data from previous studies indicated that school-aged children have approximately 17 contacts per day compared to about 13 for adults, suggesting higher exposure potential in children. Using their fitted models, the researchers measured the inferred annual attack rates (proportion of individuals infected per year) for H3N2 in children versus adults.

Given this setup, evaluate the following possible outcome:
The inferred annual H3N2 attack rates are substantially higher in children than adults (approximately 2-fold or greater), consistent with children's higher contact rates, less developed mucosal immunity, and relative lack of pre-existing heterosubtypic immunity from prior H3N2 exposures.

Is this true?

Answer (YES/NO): NO